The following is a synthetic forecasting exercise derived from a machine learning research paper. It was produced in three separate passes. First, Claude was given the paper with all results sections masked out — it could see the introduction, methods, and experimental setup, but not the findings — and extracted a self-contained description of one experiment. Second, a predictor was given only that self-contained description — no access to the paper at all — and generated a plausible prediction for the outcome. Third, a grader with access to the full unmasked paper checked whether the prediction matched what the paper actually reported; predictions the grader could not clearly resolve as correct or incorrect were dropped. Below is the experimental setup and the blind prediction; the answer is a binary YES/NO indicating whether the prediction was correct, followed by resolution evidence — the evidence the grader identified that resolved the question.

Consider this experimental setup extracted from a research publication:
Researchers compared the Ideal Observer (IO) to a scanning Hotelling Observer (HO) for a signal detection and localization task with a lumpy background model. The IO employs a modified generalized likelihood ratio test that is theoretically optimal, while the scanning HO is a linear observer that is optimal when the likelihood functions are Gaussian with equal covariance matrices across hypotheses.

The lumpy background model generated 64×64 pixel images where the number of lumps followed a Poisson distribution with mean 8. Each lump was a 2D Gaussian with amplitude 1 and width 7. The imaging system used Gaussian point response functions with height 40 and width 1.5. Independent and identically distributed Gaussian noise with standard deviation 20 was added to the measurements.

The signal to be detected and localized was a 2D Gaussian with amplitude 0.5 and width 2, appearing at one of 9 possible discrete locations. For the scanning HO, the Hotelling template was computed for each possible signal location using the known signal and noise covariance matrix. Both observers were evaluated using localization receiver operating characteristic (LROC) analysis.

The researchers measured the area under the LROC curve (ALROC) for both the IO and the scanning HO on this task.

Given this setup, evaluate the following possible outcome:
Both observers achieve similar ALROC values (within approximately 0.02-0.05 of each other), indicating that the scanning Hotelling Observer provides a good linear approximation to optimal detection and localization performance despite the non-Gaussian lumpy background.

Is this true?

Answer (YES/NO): NO